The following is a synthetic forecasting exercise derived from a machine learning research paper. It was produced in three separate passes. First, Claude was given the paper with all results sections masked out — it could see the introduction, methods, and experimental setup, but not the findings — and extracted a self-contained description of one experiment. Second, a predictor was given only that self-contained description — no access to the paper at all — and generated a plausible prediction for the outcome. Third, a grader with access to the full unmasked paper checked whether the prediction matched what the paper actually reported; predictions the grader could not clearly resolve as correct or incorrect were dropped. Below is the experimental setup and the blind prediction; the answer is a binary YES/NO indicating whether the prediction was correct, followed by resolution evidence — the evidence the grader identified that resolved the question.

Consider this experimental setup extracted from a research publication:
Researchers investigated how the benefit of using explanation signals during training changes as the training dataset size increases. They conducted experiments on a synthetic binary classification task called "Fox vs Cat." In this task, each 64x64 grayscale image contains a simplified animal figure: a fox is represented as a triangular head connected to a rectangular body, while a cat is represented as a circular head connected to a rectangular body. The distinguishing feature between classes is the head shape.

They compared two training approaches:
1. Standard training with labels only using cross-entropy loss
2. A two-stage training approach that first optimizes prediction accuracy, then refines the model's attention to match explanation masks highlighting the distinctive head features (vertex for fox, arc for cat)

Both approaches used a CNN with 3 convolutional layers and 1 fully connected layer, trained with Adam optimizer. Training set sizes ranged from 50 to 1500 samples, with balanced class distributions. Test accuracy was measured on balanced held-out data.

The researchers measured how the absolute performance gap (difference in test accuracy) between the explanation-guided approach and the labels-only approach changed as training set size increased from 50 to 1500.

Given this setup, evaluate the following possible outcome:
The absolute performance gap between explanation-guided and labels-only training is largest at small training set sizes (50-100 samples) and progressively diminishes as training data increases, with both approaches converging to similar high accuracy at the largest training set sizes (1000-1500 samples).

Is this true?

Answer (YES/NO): YES